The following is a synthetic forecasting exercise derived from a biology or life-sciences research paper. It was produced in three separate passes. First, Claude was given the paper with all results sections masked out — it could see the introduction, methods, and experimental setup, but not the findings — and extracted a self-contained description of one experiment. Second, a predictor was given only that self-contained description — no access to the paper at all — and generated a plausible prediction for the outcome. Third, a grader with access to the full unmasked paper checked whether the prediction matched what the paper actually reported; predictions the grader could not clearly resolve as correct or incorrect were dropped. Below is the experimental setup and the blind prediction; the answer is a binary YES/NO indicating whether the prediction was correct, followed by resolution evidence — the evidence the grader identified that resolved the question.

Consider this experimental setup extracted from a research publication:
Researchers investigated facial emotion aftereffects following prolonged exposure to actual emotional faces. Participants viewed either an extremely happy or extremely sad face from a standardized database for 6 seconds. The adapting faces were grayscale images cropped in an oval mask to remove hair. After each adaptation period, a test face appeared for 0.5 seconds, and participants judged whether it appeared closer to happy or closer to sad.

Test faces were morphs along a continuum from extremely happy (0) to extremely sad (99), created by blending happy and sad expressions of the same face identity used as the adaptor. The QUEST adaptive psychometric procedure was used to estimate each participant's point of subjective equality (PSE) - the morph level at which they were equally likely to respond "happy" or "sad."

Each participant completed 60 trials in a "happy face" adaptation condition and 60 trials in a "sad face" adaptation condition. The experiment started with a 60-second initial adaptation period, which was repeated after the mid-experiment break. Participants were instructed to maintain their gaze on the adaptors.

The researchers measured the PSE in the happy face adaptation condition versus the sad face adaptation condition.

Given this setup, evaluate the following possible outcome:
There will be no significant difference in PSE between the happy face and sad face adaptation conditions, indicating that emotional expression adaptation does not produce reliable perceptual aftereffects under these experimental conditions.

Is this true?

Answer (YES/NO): NO